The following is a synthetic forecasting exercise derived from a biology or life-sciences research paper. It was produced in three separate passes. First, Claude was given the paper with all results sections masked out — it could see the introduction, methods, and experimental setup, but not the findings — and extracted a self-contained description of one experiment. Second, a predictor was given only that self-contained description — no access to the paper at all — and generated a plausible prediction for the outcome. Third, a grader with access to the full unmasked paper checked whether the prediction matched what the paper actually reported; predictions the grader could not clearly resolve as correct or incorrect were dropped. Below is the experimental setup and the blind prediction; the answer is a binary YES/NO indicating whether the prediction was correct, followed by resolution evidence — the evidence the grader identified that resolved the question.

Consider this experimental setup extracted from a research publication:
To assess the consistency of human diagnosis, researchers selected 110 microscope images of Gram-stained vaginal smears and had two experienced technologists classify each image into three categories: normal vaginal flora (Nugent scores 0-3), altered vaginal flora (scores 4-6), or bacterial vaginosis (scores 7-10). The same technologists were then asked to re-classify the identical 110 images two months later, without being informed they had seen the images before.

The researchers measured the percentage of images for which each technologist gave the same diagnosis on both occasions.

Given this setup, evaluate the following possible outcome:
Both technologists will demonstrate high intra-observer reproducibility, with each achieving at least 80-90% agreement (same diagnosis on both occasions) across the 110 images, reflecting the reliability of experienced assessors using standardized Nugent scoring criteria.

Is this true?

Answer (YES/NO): YES